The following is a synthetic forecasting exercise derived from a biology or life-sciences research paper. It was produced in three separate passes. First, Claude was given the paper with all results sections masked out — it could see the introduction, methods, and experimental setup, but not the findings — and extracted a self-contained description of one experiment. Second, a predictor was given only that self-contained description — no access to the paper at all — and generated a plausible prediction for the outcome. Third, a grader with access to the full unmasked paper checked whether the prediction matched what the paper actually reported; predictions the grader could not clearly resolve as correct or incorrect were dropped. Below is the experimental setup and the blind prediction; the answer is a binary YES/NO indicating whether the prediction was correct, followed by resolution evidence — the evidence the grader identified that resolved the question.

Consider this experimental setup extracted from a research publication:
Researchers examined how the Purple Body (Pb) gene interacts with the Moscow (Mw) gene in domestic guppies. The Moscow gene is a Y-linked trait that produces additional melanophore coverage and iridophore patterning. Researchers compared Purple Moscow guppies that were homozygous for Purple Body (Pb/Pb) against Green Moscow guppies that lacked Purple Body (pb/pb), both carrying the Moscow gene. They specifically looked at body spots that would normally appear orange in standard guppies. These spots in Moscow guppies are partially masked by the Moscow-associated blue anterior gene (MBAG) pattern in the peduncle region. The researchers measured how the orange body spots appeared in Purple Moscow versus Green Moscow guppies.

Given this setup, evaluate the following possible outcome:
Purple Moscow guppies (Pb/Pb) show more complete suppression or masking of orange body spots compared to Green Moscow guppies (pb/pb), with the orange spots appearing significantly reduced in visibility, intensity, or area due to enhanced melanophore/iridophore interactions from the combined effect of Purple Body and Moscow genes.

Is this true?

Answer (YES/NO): NO